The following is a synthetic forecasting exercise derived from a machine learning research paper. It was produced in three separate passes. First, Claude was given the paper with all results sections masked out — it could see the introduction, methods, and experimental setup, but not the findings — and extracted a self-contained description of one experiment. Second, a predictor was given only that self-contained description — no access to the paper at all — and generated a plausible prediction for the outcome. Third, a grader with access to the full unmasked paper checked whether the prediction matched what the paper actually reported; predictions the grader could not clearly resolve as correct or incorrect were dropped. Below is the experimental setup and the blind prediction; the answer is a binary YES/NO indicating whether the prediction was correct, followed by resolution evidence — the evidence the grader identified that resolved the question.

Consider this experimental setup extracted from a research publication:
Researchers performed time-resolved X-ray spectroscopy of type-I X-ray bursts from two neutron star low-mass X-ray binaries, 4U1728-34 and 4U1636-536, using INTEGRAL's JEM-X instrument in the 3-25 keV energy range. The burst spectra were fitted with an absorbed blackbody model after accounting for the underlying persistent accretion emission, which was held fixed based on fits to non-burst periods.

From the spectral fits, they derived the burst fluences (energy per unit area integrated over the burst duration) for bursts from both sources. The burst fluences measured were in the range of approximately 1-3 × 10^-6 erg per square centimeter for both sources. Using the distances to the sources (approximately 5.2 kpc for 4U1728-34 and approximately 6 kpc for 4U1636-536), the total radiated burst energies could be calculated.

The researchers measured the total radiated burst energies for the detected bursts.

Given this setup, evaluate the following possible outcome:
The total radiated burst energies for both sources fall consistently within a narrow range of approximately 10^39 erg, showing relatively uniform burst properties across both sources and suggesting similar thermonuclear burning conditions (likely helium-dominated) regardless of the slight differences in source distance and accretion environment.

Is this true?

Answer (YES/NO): NO